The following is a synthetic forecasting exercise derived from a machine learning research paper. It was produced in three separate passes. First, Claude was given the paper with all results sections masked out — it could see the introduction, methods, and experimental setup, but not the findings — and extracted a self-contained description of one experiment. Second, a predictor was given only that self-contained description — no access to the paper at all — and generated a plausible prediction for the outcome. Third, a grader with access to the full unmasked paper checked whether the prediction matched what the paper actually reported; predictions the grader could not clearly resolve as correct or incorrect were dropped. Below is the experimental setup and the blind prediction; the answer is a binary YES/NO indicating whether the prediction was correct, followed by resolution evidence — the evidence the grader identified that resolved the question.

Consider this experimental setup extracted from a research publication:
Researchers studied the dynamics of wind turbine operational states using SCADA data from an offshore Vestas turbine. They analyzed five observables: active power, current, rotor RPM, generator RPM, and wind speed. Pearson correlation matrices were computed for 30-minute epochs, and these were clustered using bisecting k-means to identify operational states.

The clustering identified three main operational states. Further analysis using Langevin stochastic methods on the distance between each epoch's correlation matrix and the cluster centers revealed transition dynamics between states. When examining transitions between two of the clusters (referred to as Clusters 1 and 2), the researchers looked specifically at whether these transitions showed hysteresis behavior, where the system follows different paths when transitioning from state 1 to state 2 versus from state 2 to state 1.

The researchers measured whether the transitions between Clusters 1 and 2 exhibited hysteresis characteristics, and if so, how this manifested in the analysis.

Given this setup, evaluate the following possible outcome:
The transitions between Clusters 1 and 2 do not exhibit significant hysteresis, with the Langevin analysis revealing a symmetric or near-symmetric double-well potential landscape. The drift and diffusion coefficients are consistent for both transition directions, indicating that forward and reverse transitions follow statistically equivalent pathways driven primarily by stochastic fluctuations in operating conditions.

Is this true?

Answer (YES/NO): NO